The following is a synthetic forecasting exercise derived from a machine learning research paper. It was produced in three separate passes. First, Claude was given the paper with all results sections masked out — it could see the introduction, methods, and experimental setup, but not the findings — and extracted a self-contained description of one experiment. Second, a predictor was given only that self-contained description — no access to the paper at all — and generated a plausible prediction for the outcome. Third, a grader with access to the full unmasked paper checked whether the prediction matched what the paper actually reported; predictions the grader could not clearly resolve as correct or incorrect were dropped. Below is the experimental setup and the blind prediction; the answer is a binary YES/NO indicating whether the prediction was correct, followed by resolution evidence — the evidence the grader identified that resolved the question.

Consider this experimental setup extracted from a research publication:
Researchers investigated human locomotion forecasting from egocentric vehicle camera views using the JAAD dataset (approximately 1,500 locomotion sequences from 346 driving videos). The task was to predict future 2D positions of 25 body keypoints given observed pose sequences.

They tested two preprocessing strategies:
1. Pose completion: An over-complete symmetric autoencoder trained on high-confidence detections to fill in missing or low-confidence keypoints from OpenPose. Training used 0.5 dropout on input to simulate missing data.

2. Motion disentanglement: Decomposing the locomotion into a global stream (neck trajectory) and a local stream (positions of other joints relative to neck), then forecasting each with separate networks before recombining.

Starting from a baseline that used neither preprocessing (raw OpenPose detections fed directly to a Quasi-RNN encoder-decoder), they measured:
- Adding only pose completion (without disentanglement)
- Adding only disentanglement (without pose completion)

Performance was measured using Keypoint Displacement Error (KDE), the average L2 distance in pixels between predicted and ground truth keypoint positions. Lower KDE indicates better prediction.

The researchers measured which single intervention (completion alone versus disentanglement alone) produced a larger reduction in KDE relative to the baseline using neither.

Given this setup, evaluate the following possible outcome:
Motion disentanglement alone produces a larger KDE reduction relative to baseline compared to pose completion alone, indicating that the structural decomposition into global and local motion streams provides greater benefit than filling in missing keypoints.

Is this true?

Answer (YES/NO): YES